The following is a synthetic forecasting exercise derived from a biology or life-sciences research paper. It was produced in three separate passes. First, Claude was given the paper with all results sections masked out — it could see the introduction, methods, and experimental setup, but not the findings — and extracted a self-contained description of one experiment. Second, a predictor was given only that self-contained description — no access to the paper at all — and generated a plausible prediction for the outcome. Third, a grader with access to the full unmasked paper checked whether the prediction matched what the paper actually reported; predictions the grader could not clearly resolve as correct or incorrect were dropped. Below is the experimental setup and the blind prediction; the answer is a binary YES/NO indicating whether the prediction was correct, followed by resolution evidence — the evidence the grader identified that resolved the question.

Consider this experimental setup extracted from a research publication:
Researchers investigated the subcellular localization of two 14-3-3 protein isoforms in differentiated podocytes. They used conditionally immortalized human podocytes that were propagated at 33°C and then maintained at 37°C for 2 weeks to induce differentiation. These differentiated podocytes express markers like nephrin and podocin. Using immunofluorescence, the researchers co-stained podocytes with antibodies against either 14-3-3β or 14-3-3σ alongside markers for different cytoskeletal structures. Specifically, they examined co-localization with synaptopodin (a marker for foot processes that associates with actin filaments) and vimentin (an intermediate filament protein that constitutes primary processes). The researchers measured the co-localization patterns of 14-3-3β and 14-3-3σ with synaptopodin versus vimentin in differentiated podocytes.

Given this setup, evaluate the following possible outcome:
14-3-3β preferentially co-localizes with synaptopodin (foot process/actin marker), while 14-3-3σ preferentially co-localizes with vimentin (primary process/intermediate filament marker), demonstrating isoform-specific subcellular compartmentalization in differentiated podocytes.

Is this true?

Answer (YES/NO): YES